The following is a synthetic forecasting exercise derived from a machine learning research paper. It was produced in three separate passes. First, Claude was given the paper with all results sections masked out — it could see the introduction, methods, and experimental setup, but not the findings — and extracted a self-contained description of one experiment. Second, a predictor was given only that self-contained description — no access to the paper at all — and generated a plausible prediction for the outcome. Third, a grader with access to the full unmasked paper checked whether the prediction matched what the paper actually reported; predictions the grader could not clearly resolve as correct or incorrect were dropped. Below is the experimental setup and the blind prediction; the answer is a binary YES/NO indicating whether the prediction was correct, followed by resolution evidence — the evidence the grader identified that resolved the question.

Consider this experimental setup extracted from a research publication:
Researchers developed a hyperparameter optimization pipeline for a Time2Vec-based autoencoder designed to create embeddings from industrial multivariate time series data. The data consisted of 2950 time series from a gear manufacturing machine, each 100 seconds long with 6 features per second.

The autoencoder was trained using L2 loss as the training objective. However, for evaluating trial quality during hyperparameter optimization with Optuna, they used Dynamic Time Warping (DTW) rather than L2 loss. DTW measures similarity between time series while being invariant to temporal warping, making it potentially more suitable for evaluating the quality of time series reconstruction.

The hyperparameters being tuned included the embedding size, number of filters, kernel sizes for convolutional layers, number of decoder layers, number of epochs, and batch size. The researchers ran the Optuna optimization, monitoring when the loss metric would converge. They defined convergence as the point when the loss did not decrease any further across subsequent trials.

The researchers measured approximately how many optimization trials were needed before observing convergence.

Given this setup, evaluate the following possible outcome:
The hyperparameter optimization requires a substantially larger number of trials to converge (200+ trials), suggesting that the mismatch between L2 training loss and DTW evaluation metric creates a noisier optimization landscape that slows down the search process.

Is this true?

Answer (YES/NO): NO